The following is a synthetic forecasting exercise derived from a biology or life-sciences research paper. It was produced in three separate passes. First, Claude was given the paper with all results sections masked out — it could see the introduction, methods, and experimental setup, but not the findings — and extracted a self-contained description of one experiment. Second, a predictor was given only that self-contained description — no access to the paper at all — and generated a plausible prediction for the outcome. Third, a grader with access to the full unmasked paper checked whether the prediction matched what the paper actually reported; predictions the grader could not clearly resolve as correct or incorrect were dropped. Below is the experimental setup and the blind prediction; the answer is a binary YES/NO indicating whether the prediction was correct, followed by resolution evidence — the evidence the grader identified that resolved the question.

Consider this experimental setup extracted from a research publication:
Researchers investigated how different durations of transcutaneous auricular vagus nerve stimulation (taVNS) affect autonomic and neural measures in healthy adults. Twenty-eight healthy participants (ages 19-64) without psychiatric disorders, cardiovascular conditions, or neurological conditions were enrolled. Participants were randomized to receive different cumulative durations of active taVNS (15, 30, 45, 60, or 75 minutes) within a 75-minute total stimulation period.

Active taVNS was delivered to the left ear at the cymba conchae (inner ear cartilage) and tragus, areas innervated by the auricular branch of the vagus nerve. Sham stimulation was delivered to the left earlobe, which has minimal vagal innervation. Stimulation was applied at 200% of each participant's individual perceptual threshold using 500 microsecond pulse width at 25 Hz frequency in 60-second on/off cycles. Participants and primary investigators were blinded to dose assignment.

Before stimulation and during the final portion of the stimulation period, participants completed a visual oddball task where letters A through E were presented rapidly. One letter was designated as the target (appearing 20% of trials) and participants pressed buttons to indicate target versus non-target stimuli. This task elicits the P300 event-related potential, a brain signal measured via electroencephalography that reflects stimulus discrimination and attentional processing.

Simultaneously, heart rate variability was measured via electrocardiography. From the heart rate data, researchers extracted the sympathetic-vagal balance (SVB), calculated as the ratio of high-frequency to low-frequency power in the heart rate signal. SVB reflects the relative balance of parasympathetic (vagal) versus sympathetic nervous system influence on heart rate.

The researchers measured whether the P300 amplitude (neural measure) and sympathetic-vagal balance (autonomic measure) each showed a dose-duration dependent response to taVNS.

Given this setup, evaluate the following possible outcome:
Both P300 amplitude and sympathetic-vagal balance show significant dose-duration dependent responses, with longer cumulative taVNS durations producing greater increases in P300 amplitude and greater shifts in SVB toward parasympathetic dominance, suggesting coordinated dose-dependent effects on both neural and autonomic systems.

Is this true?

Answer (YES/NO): NO